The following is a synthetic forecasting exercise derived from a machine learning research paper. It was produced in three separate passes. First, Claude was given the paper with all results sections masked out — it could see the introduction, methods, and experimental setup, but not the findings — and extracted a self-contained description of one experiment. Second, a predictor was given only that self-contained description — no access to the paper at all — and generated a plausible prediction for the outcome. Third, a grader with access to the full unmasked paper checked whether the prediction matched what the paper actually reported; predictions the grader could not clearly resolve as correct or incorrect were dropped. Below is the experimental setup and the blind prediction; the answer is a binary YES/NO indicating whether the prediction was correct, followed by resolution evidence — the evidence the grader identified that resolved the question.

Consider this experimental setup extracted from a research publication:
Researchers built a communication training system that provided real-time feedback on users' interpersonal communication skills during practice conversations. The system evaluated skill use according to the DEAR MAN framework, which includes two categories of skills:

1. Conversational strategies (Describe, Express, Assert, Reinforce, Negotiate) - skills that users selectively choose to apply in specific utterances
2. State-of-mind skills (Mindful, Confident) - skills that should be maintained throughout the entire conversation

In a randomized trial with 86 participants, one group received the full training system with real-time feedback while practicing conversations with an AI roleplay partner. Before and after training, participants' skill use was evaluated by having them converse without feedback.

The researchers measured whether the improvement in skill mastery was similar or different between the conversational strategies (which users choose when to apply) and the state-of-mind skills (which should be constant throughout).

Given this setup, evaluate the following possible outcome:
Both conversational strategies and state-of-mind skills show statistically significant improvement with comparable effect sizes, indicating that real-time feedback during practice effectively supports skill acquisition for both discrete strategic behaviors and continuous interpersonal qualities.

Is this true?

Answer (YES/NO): YES